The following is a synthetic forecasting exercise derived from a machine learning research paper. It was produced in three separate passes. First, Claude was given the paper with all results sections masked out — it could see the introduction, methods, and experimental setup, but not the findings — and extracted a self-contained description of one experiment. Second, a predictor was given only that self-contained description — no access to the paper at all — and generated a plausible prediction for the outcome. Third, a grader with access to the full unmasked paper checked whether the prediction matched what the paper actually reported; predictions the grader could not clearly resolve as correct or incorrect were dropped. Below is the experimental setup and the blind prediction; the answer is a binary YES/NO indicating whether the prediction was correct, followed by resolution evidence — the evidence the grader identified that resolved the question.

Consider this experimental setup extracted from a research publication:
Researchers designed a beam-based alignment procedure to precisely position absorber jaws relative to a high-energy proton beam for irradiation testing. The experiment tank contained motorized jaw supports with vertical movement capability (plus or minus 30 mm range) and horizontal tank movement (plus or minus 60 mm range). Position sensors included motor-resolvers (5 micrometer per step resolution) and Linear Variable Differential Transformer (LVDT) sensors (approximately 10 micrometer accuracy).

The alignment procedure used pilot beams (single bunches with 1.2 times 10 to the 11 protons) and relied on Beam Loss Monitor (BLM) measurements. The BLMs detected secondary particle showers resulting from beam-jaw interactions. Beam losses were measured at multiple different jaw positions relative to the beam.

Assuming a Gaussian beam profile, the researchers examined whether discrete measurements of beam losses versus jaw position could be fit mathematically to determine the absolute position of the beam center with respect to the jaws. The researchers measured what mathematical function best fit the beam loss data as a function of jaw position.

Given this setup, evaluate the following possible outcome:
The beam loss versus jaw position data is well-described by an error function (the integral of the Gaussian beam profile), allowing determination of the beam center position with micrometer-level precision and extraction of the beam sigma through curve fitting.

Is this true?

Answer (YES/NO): NO